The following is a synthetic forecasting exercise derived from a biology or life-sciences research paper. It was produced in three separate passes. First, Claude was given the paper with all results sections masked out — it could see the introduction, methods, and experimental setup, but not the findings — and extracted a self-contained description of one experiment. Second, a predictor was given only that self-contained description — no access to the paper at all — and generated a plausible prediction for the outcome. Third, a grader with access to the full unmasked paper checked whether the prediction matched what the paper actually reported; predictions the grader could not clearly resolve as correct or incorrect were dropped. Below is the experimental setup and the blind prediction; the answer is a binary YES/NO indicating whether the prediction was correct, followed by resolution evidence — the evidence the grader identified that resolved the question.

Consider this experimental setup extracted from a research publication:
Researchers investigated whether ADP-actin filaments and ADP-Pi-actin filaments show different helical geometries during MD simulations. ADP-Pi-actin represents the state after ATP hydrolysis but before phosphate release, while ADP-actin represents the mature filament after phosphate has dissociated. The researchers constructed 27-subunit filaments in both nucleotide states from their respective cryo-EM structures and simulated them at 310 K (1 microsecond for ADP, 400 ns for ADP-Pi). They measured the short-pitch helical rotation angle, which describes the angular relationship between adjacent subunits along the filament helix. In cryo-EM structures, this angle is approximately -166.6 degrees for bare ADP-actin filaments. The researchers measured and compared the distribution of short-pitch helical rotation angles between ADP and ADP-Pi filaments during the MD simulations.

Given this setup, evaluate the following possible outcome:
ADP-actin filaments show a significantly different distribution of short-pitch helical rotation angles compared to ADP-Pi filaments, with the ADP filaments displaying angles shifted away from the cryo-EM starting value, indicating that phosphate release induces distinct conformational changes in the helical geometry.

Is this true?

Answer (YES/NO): YES